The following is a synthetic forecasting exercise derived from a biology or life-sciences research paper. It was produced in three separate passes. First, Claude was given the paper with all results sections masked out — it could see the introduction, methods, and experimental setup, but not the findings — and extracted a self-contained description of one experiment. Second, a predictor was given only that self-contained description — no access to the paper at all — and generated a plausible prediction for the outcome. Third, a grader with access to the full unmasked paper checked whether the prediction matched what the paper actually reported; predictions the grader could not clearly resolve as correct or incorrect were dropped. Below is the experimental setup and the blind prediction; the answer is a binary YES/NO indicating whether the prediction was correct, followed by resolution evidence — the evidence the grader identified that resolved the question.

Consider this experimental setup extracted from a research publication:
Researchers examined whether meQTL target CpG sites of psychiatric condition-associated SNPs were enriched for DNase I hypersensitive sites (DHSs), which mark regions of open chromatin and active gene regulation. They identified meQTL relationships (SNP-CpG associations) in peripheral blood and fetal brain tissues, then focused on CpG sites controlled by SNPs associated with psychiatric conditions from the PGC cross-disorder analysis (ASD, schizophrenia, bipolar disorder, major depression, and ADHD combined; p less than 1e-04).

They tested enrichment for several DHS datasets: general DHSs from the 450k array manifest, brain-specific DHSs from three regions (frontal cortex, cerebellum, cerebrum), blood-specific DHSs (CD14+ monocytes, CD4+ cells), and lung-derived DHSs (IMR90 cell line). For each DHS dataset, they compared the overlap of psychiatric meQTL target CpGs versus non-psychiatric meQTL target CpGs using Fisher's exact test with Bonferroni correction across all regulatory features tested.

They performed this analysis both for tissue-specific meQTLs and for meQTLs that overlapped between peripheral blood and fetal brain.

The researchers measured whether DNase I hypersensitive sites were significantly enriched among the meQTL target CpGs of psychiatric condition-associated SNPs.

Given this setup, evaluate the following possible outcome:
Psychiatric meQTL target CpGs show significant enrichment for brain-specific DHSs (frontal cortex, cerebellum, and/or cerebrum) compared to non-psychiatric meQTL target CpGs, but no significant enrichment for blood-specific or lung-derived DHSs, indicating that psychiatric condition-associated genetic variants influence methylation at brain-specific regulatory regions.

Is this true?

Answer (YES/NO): NO